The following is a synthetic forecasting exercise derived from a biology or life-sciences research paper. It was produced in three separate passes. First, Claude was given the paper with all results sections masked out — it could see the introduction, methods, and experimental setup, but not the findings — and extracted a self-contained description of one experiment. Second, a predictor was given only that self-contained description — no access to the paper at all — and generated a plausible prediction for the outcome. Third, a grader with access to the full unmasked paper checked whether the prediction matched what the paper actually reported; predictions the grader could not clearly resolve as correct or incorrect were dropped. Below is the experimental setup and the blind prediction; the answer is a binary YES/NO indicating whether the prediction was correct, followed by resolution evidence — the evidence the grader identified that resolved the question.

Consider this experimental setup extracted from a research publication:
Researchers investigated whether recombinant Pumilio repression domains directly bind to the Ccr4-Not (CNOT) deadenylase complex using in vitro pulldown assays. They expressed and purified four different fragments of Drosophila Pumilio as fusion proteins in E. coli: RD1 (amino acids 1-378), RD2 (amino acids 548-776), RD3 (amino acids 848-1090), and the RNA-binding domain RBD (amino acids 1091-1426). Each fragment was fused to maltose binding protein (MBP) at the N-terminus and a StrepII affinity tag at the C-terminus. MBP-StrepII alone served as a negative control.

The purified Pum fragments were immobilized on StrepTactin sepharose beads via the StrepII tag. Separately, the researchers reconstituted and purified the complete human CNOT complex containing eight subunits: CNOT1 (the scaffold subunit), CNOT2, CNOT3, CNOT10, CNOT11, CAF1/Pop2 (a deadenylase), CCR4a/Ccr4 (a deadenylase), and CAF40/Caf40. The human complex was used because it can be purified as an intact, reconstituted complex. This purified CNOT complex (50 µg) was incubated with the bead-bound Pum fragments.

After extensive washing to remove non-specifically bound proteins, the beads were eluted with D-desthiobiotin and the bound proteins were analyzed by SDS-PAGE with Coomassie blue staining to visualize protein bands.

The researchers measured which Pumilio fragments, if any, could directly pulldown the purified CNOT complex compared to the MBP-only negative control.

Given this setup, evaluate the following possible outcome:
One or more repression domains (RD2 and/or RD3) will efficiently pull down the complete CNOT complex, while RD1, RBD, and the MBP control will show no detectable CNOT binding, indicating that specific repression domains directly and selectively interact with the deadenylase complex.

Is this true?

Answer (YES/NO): NO